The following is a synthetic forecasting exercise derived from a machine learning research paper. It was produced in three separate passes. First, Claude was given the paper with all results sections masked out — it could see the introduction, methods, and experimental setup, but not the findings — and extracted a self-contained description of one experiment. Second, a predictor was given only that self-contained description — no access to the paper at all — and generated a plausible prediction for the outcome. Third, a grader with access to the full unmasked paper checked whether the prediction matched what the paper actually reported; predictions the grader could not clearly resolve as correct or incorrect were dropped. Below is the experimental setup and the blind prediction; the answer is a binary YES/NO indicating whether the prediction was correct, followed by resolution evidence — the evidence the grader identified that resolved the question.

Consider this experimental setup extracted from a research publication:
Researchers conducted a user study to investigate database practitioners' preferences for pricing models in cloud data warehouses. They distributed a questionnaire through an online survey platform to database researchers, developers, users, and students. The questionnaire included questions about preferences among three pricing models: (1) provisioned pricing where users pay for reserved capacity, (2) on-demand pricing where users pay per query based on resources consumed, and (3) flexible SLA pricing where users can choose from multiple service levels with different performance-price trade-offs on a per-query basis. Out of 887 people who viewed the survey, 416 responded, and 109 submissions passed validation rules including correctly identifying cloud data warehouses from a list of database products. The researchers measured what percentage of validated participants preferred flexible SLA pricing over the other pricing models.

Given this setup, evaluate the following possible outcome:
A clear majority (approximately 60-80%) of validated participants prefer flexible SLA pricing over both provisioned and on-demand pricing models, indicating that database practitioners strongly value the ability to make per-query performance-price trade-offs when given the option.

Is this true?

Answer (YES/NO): YES